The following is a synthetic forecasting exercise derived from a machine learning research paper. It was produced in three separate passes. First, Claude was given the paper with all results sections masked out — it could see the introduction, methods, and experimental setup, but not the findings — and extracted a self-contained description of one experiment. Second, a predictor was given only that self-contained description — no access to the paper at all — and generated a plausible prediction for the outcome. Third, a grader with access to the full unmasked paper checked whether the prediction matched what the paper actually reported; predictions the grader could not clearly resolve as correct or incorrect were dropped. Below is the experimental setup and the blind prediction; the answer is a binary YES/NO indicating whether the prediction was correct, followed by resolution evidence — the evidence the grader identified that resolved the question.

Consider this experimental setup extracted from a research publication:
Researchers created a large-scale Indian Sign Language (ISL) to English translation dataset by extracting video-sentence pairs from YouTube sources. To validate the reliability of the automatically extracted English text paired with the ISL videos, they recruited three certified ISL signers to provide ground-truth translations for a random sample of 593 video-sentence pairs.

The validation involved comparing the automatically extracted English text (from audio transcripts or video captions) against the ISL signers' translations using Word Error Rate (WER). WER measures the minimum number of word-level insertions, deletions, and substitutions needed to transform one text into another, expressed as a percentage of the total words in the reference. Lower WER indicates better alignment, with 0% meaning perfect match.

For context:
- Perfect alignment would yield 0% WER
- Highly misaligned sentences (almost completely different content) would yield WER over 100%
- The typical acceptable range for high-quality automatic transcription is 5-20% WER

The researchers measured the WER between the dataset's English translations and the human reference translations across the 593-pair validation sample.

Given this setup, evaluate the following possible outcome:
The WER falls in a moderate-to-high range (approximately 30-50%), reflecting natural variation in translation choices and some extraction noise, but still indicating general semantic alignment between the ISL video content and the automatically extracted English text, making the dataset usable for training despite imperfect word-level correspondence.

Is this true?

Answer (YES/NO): YES